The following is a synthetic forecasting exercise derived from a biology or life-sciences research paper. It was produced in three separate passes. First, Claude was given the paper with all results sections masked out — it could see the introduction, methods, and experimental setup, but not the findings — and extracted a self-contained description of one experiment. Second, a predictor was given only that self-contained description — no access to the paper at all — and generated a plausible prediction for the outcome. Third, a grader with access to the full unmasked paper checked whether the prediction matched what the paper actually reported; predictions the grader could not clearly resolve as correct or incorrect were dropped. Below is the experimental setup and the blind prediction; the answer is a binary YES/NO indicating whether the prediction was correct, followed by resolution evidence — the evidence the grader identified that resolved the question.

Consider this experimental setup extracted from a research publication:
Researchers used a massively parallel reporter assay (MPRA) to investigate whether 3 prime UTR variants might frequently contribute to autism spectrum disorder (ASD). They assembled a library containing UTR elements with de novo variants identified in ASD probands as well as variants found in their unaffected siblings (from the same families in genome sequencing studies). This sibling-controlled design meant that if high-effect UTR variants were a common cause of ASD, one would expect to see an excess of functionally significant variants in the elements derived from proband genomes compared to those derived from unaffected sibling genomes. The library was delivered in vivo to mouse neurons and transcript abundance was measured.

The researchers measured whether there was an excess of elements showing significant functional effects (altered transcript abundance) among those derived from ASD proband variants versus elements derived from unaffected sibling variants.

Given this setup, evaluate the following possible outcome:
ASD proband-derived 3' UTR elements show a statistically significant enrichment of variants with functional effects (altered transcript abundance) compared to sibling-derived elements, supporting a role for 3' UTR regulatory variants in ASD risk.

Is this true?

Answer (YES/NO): NO